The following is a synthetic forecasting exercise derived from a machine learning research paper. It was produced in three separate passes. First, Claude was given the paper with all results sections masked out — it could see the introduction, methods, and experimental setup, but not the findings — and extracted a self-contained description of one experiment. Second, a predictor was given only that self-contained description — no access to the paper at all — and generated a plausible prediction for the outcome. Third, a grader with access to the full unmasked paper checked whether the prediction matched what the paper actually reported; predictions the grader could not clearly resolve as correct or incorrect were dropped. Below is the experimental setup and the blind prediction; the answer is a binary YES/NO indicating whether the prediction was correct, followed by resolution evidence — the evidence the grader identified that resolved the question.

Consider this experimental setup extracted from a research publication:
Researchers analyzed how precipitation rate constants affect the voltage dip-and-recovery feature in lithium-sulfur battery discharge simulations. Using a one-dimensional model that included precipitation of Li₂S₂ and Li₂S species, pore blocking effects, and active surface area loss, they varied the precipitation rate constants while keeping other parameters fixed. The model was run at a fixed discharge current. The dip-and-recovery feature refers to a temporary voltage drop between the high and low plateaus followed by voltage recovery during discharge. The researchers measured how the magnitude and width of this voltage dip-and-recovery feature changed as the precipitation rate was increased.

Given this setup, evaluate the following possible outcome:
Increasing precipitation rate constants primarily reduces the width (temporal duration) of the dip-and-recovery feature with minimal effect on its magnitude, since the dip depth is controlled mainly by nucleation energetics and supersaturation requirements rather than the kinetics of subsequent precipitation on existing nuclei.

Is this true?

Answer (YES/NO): NO